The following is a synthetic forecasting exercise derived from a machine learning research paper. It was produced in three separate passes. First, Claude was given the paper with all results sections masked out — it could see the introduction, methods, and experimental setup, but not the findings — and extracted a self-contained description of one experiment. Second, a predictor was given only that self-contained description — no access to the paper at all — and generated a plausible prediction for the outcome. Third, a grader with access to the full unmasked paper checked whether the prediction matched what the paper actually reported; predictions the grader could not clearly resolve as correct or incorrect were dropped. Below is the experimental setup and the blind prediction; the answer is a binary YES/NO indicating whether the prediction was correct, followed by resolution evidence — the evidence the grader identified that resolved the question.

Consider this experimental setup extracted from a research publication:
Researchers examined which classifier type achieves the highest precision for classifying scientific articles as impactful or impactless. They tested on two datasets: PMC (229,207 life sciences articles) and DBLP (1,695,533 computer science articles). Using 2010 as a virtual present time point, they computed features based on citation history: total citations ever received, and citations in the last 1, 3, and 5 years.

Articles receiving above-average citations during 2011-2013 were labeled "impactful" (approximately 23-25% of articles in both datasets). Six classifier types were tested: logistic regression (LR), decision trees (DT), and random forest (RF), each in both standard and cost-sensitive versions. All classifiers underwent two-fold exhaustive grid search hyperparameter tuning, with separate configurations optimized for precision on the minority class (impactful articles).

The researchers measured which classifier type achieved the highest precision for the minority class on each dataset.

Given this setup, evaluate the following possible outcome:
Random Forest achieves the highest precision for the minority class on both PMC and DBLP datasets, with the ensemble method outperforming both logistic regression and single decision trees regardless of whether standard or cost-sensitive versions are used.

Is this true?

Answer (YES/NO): NO